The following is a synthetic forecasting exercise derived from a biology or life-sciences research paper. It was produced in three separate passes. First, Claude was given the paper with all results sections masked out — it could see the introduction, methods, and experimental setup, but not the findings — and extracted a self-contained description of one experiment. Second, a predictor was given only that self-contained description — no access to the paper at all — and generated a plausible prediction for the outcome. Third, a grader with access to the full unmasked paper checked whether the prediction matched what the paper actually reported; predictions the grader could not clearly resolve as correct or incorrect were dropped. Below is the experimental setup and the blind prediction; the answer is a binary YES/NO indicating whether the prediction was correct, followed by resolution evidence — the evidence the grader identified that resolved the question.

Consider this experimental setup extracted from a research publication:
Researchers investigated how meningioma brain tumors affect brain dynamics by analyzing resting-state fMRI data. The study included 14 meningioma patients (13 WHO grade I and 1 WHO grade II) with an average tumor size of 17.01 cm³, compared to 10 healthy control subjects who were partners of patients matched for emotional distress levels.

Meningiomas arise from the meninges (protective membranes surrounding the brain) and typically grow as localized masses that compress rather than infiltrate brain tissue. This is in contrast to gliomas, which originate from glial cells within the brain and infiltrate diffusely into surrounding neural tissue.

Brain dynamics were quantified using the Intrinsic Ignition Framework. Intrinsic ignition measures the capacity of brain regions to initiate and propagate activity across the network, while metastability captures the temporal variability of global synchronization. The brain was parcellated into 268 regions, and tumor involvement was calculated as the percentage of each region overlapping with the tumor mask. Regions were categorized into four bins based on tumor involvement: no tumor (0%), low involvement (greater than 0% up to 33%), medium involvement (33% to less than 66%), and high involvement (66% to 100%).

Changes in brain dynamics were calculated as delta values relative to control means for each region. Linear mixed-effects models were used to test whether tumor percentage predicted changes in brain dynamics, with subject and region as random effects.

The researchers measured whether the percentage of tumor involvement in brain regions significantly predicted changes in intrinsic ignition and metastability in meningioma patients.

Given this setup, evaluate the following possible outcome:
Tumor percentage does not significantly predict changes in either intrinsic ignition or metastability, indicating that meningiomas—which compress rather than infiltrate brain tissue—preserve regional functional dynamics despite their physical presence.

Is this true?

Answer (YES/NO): NO